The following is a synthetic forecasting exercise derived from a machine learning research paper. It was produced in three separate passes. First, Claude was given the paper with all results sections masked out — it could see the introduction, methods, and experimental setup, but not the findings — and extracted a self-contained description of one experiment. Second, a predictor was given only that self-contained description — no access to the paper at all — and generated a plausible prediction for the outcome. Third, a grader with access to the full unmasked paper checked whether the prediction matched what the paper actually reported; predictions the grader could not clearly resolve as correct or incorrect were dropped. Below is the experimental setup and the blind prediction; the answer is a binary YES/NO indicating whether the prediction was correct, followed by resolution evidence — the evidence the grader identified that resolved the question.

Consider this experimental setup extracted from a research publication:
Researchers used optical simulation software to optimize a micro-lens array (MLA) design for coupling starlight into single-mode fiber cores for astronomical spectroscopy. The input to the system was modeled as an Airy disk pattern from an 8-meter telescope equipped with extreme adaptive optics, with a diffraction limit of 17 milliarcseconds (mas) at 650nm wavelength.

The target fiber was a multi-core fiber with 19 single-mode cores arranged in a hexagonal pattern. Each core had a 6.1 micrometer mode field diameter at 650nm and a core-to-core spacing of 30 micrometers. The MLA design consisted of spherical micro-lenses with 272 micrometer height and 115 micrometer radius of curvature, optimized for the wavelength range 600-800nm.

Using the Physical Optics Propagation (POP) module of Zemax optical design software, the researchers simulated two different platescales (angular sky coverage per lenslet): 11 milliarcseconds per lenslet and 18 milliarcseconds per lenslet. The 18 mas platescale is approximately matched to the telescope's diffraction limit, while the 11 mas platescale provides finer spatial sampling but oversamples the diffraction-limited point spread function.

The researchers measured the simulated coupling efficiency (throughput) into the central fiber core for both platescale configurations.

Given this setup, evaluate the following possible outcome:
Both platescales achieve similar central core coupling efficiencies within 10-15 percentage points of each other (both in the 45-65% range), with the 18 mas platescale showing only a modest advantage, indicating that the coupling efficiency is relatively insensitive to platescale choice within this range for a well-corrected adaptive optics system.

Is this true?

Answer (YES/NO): NO